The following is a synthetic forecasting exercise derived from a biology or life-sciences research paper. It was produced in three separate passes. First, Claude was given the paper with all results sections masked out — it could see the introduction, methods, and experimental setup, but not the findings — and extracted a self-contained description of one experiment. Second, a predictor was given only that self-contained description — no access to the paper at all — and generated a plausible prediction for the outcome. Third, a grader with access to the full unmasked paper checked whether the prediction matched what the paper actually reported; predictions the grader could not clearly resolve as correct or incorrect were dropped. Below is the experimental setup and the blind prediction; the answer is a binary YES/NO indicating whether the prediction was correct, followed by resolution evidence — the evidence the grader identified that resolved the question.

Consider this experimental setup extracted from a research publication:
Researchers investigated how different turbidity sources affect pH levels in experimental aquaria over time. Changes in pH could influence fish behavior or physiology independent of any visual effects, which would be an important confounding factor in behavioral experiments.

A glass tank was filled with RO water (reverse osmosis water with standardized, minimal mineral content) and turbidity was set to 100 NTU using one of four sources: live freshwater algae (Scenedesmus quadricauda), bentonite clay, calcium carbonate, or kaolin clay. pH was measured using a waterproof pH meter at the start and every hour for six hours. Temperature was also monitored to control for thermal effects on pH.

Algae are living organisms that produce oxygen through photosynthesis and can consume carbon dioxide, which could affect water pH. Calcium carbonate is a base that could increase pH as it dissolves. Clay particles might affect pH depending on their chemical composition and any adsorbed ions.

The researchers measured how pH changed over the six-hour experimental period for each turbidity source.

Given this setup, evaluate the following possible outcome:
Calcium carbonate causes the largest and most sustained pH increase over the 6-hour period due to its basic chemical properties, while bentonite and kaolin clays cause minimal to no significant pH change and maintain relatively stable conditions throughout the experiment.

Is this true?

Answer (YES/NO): NO